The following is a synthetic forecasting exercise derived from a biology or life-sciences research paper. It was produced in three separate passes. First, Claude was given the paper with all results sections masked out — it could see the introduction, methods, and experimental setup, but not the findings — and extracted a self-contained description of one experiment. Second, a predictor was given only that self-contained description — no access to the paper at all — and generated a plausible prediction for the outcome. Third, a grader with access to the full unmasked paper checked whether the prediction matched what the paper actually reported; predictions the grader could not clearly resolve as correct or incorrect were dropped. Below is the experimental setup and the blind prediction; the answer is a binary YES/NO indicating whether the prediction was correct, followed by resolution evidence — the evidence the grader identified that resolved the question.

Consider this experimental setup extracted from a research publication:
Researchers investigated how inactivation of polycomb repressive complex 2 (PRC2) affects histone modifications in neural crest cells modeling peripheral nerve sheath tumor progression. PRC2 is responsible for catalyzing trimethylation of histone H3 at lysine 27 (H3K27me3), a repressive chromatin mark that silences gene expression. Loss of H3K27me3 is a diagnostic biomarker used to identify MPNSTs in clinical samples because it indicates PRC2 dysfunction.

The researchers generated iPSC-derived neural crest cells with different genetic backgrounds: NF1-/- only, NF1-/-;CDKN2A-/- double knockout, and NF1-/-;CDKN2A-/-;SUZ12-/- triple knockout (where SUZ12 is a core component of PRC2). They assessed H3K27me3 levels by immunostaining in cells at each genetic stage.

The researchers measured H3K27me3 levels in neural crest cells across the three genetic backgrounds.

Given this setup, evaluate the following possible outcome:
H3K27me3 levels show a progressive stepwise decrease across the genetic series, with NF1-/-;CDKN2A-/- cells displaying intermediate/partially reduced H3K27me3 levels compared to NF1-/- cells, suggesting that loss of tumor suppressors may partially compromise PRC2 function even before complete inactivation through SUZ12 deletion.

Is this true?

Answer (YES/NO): NO